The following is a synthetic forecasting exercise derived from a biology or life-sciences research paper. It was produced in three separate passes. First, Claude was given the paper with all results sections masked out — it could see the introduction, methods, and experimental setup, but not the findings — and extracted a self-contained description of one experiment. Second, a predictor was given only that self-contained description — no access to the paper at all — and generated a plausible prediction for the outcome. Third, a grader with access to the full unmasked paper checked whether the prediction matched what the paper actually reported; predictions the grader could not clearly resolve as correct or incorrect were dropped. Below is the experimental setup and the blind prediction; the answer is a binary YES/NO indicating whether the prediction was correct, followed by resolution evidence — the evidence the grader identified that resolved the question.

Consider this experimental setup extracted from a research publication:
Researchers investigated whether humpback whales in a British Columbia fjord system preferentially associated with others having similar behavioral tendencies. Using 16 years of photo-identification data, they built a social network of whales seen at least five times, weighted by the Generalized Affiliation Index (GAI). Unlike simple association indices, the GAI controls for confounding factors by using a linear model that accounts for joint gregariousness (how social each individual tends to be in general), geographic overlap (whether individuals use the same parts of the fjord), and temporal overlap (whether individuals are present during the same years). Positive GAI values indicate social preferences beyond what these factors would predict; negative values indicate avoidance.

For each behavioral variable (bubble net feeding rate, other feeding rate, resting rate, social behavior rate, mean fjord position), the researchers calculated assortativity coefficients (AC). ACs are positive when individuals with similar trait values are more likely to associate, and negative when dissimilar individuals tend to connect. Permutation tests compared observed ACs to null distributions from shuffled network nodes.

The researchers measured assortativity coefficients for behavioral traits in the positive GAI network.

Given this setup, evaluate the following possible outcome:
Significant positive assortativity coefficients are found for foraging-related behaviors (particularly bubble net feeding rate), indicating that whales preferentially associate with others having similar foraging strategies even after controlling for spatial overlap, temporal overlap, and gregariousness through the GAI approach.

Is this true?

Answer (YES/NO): NO